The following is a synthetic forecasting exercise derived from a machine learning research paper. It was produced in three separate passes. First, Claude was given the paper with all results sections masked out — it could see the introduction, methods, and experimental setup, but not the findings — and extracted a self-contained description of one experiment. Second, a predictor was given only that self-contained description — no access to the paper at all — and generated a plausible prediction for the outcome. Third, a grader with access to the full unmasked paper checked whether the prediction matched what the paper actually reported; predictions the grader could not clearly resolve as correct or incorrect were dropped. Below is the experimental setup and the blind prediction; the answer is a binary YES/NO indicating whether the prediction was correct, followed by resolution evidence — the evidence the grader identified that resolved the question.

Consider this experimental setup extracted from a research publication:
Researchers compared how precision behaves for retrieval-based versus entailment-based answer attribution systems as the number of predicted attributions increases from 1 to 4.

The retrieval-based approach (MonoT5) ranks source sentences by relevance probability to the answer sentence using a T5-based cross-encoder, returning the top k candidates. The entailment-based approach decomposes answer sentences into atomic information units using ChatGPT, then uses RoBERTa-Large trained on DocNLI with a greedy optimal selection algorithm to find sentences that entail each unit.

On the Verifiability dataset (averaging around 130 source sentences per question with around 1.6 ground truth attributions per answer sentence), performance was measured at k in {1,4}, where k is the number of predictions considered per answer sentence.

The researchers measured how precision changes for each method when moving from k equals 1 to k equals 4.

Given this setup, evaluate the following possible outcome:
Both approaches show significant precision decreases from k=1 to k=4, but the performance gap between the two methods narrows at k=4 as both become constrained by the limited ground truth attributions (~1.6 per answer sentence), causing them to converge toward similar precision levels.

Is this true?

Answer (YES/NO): NO